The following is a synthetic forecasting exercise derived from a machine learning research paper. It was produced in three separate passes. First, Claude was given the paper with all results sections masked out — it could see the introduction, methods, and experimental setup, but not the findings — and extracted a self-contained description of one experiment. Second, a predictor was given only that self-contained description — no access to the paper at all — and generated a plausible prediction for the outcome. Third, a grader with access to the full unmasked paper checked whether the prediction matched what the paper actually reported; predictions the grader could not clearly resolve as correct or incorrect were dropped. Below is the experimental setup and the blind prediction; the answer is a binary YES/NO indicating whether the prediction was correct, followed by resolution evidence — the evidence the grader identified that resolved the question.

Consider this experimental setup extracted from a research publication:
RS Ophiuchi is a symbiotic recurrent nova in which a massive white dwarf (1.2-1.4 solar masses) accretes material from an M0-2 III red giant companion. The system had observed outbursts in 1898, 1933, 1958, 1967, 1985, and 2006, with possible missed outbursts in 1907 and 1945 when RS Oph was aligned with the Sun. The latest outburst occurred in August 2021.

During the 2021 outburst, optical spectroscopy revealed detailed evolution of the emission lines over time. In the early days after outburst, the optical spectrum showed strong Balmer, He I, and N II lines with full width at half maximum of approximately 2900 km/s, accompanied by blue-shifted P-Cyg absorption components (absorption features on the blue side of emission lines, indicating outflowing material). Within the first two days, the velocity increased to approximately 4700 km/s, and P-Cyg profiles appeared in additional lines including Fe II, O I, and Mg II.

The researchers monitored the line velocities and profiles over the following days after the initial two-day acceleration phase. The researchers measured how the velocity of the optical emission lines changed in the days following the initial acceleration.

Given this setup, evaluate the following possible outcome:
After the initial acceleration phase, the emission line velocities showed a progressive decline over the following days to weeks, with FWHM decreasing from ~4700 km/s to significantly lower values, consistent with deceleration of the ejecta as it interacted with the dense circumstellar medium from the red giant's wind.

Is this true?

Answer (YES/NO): YES